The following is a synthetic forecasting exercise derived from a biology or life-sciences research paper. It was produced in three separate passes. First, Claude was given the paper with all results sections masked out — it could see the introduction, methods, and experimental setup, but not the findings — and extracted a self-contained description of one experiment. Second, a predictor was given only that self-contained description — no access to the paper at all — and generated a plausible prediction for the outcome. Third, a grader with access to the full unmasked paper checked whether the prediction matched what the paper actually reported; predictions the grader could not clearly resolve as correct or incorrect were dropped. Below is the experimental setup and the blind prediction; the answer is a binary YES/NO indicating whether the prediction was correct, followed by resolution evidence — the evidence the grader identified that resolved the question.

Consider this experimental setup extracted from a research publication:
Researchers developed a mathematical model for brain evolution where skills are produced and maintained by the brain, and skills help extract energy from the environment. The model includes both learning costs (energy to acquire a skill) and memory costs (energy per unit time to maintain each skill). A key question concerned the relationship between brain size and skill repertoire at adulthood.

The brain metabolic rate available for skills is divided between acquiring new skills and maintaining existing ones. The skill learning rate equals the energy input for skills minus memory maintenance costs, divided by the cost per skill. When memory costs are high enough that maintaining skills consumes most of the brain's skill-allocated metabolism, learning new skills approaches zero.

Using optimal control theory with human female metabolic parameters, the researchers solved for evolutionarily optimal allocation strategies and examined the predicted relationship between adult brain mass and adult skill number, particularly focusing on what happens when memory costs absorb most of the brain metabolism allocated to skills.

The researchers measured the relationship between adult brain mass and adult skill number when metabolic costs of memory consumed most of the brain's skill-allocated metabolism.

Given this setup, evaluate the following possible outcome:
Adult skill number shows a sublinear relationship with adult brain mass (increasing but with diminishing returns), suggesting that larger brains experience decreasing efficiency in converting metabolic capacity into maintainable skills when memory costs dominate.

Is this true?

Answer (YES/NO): NO